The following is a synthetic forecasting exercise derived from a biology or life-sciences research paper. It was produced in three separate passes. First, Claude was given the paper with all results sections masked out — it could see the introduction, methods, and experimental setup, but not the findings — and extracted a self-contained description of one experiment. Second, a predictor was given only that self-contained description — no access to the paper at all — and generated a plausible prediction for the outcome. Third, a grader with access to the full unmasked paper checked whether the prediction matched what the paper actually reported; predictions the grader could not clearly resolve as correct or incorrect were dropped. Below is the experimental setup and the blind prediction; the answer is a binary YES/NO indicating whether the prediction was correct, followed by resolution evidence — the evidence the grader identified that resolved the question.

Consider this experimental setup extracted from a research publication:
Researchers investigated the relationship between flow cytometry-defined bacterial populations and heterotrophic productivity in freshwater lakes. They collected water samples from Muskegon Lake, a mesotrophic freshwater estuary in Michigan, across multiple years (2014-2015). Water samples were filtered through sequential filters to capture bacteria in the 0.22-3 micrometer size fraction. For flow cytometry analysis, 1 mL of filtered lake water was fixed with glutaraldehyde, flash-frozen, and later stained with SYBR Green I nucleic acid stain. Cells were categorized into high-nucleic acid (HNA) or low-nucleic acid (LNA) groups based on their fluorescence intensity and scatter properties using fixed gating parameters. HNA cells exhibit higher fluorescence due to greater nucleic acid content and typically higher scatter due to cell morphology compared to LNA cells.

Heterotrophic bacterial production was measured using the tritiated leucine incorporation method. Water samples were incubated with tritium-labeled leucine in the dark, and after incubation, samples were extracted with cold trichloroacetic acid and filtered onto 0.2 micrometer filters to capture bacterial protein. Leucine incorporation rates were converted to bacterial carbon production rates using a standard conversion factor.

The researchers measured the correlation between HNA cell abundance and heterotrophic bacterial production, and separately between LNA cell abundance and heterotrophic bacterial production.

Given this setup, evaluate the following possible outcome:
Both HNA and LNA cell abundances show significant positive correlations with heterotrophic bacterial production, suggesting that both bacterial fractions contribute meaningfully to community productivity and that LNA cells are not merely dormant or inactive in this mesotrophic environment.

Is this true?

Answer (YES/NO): NO